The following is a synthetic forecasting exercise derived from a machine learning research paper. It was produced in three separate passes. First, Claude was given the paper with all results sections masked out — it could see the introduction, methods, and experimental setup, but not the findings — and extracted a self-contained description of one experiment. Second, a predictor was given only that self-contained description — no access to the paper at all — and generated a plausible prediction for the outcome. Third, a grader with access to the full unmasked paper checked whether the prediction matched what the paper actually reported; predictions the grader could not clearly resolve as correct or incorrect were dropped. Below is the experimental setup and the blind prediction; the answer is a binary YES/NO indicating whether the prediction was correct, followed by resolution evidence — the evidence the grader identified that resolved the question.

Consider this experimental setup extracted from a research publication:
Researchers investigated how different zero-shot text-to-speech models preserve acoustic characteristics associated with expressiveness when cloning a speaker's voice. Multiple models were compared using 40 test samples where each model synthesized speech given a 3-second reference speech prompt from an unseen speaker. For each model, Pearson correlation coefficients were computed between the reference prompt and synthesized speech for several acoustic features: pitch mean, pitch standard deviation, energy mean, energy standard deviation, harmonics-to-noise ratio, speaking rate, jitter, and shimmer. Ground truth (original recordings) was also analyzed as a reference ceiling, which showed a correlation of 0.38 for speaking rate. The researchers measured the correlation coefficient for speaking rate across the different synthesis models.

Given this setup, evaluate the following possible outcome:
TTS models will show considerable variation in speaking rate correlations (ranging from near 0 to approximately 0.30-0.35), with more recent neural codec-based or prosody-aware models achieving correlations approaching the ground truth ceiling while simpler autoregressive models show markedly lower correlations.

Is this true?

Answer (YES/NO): NO